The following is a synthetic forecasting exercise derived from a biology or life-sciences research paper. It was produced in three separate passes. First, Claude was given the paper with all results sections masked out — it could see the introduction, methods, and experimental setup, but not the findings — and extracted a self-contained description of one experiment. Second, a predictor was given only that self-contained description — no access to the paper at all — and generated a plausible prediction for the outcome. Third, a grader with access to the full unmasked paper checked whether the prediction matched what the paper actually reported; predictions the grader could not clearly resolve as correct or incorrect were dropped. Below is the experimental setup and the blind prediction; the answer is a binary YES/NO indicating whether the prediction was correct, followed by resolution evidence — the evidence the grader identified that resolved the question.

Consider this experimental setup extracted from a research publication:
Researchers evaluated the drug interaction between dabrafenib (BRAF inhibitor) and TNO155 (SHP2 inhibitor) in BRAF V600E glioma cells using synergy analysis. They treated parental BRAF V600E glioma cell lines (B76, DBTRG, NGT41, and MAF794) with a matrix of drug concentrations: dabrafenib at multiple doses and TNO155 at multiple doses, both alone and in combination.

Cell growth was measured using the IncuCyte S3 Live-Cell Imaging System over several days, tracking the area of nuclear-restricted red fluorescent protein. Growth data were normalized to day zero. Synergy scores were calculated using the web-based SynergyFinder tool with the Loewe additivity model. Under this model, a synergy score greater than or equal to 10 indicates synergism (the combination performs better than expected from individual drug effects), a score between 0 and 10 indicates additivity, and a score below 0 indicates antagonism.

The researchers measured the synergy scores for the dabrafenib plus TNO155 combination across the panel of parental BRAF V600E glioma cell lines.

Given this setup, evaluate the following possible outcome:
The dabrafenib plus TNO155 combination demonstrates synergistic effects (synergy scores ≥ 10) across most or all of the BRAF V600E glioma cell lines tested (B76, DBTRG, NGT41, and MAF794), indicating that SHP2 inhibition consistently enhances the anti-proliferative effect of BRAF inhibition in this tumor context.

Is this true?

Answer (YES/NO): YES